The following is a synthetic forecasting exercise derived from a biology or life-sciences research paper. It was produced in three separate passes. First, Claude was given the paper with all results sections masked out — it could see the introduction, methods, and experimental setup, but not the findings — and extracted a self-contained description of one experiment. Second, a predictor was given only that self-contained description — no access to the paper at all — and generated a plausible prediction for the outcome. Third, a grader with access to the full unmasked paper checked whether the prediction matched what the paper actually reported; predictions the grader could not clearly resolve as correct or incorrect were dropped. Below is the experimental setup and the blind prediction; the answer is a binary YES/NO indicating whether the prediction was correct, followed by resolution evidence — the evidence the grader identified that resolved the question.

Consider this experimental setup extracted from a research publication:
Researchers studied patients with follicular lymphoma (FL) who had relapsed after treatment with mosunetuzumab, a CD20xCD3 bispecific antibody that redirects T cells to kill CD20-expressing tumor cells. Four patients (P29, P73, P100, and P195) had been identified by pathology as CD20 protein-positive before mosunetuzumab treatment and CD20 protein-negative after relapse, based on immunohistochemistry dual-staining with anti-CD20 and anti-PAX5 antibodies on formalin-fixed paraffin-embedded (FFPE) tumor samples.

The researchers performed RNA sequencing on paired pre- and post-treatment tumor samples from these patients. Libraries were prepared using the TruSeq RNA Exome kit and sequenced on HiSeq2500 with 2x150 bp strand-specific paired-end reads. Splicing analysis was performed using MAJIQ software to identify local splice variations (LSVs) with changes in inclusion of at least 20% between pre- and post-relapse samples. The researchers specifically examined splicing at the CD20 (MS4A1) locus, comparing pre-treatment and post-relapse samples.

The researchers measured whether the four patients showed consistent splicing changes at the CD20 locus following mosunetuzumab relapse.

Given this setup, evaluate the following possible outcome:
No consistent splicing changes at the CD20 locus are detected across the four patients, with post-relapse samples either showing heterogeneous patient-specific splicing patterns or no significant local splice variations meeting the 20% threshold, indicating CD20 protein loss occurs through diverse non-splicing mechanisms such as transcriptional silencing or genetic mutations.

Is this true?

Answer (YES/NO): YES